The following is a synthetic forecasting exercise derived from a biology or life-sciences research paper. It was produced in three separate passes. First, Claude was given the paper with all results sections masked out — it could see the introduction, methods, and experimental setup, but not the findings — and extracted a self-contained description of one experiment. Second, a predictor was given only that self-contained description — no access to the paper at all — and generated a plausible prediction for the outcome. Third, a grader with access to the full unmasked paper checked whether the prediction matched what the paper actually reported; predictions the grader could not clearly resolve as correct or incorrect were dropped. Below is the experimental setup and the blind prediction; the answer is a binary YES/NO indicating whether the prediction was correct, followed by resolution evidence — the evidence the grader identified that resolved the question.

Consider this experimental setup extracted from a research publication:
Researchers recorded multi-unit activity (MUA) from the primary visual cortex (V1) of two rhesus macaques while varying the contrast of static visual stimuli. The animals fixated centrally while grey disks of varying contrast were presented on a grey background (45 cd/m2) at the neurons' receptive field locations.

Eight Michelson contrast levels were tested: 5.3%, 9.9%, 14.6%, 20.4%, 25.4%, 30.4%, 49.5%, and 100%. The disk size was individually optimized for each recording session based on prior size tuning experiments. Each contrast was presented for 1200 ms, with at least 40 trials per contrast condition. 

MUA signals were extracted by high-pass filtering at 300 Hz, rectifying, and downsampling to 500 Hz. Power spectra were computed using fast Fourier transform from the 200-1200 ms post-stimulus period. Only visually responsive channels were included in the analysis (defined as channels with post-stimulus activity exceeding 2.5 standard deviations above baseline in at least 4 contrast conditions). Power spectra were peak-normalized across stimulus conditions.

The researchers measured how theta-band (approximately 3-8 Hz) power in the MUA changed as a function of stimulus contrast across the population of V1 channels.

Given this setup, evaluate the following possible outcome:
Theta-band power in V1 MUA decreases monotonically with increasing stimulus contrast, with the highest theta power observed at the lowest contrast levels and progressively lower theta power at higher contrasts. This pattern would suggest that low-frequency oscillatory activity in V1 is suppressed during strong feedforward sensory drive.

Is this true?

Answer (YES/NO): NO